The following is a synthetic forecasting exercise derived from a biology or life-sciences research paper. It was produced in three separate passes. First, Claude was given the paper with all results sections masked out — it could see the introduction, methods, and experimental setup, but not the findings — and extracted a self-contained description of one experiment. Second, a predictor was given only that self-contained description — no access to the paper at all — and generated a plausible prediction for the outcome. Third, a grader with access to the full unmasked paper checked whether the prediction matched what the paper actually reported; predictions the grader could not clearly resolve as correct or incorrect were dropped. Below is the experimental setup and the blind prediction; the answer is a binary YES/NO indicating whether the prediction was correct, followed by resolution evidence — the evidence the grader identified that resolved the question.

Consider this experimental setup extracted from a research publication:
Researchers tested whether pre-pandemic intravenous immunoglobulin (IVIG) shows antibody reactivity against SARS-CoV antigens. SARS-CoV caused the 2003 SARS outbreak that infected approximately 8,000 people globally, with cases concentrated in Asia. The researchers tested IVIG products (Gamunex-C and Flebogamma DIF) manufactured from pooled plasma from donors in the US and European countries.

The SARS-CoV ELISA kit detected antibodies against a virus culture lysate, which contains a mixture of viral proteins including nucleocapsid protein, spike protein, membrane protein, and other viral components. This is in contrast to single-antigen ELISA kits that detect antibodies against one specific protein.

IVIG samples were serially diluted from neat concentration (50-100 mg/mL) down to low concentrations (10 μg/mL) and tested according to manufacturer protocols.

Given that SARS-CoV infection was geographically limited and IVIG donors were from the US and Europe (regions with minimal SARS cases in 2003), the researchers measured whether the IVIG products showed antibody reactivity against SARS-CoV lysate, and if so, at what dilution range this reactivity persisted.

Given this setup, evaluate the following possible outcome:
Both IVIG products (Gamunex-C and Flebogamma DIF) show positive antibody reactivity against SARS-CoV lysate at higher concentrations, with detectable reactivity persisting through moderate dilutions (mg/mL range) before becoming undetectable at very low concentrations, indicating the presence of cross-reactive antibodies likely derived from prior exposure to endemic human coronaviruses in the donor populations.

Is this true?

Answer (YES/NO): YES